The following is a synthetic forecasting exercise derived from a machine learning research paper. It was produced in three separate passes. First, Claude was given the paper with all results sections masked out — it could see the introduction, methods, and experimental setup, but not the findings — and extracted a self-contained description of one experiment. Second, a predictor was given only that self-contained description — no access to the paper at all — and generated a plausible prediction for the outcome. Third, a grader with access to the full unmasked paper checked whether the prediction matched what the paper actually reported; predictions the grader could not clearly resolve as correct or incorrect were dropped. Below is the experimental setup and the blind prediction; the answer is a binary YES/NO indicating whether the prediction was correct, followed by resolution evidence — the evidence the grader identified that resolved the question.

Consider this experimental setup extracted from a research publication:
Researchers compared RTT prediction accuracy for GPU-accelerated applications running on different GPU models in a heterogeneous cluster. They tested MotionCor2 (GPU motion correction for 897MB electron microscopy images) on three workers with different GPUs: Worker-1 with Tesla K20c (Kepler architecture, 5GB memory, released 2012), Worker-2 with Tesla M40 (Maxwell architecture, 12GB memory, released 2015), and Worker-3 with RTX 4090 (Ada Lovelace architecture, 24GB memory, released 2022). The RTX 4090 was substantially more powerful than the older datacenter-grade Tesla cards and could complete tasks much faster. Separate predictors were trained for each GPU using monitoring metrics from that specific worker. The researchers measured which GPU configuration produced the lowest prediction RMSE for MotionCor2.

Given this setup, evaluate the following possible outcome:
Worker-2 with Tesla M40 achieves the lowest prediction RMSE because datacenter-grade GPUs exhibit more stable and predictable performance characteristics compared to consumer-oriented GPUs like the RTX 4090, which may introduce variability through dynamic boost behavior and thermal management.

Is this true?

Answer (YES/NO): NO